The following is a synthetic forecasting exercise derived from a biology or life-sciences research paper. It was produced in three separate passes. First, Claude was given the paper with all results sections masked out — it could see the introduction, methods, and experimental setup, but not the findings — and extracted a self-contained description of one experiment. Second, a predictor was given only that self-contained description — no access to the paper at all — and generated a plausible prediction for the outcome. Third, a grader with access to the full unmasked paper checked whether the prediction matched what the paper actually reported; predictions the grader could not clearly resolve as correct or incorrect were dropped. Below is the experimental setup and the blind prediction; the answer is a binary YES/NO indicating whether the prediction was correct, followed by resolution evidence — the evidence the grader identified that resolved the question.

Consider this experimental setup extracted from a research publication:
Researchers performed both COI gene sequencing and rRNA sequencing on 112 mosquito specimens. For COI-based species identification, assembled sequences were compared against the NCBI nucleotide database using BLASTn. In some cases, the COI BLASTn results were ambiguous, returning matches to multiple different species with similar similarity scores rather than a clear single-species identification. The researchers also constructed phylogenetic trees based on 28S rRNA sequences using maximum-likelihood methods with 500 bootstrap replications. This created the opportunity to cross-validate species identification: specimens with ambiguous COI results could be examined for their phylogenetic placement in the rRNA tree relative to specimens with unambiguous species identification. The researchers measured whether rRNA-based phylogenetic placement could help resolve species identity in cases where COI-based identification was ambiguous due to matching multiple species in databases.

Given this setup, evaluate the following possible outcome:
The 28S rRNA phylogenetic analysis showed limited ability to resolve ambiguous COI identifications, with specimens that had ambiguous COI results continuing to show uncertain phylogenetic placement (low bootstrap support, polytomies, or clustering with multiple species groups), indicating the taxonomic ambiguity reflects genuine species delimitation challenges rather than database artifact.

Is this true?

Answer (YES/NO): NO